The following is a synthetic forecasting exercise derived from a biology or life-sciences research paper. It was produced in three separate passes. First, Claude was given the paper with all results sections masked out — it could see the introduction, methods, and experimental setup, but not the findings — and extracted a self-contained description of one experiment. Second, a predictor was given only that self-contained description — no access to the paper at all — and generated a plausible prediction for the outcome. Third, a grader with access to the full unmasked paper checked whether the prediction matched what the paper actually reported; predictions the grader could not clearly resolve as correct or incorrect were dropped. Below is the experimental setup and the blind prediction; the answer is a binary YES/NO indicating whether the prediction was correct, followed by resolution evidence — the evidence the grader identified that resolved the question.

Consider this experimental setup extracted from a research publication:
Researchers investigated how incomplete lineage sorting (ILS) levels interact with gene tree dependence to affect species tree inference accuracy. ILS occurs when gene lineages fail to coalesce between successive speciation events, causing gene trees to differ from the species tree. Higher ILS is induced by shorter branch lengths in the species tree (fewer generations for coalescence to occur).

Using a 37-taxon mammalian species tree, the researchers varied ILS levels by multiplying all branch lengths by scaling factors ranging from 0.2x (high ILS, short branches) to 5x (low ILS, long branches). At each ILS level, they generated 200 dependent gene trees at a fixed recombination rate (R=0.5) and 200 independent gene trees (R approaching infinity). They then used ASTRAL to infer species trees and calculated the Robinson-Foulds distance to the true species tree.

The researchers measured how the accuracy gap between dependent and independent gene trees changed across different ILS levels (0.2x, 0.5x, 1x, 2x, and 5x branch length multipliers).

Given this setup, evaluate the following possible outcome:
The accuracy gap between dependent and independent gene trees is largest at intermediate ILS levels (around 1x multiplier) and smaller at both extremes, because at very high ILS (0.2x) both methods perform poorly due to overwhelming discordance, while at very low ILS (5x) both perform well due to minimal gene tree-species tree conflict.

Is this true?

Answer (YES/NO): NO